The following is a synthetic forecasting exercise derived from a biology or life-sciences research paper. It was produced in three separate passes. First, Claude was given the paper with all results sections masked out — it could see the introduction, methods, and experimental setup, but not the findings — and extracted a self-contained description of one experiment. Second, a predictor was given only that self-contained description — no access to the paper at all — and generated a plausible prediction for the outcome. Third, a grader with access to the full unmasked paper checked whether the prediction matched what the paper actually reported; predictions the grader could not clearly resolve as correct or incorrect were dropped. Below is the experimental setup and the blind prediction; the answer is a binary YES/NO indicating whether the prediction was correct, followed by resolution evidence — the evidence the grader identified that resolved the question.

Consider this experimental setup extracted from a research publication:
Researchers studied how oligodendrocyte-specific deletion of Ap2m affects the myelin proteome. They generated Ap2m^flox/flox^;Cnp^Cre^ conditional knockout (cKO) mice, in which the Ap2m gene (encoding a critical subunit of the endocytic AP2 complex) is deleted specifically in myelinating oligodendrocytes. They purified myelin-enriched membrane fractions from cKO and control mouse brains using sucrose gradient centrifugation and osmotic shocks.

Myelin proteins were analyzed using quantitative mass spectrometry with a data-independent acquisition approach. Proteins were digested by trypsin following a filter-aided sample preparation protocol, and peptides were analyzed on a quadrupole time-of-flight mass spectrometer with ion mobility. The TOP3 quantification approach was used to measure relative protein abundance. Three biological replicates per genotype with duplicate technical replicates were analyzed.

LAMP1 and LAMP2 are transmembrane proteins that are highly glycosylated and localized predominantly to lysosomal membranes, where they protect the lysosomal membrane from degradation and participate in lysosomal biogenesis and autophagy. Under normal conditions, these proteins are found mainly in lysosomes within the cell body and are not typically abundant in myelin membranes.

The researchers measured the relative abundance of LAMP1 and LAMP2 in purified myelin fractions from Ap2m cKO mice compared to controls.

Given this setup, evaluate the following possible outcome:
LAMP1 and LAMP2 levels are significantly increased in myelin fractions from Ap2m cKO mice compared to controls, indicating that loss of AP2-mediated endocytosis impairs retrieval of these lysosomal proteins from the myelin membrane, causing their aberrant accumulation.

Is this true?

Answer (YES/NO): YES